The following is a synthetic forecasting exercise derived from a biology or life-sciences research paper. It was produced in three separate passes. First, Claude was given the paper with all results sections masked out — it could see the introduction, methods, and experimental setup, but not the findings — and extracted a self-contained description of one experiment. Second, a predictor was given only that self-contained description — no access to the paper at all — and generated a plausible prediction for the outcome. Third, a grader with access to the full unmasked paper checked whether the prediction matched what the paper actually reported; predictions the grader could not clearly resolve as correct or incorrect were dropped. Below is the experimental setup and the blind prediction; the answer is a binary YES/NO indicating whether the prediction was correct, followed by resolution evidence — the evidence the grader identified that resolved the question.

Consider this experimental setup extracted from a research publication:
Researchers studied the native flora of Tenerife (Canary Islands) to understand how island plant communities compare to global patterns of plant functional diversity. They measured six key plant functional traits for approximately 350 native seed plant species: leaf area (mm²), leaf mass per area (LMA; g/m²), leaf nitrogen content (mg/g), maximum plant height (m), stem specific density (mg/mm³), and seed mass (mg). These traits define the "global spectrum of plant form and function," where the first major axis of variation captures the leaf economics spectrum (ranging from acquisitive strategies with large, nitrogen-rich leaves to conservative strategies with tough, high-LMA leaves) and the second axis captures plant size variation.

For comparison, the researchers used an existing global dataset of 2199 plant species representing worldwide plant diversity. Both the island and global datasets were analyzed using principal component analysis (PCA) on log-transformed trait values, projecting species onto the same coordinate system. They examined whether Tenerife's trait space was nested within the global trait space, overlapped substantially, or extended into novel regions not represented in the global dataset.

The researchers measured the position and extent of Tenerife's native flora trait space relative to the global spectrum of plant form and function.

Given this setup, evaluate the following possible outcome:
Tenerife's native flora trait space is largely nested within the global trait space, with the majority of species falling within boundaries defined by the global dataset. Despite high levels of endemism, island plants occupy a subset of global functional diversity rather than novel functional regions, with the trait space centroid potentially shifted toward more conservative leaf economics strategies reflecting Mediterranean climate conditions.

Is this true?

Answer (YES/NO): NO